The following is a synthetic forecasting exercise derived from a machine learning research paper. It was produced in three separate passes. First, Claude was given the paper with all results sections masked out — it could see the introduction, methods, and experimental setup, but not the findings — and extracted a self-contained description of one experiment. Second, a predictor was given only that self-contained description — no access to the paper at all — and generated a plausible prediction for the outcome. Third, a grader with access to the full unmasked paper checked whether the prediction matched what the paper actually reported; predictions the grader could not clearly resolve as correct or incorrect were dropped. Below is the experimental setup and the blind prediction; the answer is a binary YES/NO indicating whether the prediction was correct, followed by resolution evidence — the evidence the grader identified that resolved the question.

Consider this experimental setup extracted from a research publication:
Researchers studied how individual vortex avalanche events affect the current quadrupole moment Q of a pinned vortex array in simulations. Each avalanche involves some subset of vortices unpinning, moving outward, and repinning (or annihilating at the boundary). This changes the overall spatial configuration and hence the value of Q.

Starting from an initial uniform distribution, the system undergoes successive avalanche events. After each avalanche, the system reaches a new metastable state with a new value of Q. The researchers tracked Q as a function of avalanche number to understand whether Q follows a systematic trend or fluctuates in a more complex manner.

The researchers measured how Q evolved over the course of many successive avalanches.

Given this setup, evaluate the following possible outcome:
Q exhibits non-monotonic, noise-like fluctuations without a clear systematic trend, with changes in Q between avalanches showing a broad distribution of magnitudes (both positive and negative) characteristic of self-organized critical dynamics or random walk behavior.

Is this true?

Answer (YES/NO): YES